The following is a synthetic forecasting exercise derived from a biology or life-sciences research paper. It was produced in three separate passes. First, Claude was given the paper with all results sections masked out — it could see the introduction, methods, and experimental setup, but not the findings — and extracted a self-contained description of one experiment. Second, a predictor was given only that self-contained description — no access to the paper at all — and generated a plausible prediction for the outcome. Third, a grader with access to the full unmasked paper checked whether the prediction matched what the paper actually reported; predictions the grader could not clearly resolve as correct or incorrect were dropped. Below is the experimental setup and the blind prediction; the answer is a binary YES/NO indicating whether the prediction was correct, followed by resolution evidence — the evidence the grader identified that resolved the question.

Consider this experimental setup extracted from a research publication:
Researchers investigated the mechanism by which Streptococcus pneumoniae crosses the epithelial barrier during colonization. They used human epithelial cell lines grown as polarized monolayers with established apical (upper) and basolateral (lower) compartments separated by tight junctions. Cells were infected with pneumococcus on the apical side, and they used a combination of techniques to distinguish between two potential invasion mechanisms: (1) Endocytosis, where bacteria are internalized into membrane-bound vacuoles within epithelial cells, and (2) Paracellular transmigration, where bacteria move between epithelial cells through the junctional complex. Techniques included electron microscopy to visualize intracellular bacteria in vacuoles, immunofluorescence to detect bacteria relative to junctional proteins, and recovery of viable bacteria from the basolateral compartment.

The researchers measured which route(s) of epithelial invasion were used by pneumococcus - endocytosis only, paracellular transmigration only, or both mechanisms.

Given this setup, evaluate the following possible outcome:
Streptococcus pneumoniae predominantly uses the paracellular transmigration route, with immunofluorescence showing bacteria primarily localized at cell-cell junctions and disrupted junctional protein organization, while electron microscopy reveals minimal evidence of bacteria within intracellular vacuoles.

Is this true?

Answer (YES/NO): NO